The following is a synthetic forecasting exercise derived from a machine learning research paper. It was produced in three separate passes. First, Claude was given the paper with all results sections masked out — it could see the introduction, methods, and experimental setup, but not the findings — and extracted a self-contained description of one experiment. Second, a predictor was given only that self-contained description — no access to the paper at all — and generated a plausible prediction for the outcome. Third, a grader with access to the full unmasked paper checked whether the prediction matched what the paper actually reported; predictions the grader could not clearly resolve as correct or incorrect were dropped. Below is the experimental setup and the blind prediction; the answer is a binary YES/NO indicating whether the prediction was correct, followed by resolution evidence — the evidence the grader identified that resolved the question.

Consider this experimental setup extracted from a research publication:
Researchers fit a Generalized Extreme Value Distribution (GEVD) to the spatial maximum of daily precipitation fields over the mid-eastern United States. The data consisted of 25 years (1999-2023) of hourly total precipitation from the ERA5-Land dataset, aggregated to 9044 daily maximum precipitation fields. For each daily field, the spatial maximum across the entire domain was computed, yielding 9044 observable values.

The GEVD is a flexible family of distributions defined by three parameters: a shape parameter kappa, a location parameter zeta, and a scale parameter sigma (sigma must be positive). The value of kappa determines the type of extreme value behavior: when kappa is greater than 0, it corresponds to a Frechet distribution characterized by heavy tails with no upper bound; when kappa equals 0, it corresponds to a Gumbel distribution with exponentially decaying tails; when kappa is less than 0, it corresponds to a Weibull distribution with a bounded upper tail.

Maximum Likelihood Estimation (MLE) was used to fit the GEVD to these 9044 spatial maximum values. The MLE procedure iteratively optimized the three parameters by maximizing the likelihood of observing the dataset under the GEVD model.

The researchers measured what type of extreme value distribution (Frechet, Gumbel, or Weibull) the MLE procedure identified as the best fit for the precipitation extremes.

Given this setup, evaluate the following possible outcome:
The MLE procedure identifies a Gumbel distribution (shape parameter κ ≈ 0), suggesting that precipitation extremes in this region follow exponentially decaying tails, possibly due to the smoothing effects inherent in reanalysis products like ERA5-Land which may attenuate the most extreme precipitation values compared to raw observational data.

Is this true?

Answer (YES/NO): NO